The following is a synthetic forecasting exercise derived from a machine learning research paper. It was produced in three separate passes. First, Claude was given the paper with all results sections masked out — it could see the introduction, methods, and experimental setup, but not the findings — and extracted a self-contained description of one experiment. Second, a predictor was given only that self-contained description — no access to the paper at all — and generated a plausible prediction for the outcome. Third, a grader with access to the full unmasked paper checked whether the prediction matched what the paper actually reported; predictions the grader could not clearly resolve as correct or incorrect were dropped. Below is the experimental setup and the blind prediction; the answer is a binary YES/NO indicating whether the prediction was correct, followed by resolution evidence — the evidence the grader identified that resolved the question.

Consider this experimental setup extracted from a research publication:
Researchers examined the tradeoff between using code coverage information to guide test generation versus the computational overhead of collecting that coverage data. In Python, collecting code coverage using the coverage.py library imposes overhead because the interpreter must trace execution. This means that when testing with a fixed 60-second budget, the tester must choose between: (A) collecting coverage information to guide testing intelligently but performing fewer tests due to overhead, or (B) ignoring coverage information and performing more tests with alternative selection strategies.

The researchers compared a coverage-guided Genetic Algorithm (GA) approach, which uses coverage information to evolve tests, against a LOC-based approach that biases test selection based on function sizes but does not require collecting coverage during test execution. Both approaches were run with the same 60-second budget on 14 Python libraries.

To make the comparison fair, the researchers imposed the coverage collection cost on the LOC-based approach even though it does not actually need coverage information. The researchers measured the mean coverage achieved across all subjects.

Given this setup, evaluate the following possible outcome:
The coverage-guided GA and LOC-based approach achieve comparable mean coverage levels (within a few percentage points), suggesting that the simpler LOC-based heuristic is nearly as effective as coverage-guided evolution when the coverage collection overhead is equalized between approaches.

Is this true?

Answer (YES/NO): NO